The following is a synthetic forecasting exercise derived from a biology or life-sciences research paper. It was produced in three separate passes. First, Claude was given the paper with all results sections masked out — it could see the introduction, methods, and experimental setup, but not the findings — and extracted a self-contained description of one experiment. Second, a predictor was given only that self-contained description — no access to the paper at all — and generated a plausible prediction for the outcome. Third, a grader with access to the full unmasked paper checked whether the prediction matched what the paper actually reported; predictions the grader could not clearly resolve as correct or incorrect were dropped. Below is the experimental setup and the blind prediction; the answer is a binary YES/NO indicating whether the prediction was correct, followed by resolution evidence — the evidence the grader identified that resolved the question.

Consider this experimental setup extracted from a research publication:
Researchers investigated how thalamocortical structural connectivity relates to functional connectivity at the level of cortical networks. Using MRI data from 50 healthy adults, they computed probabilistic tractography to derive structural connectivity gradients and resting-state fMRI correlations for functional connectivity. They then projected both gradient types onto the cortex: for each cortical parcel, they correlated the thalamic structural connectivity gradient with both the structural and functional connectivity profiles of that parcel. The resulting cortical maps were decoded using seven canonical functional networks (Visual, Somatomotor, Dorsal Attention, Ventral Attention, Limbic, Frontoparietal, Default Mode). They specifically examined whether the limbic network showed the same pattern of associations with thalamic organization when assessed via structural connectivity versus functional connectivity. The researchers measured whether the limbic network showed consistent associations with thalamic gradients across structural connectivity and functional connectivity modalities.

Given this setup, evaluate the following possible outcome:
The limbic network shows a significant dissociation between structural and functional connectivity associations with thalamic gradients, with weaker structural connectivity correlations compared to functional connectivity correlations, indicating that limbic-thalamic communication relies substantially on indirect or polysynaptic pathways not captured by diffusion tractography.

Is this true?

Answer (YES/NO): NO